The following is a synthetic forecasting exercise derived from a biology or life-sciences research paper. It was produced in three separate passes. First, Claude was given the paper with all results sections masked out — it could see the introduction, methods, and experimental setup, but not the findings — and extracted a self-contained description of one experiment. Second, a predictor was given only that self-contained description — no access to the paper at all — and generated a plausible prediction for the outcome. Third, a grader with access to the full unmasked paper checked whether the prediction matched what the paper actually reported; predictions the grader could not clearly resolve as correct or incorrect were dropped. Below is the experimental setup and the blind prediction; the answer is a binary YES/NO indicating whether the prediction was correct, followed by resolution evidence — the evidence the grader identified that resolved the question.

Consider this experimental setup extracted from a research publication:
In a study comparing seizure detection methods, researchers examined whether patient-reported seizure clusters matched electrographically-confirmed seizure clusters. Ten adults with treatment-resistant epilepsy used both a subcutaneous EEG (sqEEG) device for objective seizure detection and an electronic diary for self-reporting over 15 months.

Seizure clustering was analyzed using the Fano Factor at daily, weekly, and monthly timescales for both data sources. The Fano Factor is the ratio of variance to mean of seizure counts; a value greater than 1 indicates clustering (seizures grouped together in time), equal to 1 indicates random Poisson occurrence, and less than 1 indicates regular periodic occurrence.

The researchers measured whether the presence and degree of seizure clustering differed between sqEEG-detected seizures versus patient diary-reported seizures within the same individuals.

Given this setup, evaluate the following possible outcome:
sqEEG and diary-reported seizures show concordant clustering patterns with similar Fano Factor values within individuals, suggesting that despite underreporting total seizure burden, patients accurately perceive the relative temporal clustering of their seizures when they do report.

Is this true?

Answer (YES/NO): NO